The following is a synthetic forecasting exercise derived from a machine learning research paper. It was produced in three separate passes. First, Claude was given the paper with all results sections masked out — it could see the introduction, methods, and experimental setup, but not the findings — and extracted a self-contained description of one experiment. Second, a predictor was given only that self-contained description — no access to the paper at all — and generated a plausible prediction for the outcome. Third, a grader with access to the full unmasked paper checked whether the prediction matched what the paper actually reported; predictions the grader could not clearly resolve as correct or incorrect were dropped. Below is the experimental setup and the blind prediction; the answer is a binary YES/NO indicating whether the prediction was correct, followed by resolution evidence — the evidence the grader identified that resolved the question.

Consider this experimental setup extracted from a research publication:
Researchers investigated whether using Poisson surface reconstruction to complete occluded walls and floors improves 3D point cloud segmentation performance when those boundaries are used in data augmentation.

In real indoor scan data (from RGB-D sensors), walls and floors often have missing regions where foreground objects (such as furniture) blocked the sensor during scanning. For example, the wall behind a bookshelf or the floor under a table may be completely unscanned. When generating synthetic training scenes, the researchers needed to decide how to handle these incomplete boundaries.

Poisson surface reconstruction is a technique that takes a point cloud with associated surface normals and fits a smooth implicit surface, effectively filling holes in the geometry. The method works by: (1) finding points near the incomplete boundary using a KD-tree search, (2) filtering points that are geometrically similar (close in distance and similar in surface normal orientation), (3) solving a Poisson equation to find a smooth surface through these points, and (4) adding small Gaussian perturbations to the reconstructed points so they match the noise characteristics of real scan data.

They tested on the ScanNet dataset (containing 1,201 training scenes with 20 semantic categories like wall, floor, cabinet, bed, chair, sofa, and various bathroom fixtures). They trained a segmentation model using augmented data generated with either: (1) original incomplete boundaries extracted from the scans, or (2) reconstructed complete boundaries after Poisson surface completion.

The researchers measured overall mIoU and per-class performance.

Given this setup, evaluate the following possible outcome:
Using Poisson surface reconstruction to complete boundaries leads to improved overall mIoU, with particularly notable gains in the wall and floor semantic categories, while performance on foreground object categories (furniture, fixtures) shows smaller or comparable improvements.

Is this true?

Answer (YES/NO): NO